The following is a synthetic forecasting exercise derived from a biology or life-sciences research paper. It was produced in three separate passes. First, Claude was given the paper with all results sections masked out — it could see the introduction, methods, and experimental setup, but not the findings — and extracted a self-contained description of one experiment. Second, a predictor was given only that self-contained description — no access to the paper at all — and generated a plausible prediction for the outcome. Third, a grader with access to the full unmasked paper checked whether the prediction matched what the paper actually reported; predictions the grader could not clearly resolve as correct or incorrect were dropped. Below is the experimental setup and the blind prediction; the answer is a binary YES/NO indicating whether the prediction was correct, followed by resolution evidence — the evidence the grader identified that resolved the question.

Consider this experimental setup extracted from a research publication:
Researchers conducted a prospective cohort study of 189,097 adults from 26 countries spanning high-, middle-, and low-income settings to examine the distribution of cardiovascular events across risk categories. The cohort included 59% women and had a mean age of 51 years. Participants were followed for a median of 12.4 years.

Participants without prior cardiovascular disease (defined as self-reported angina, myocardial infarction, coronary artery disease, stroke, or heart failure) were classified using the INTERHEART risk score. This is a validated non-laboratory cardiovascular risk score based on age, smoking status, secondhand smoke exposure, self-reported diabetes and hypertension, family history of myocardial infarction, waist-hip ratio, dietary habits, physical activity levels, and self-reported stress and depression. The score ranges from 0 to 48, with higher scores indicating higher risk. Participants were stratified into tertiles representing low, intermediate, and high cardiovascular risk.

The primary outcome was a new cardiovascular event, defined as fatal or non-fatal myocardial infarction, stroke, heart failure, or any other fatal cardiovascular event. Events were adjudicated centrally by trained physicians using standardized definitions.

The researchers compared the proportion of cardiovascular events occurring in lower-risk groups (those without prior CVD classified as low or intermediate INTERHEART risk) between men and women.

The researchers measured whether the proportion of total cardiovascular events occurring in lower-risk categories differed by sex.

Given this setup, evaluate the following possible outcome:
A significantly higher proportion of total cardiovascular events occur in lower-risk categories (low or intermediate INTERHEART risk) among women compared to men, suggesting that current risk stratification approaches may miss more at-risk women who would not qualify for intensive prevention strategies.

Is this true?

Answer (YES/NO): YES